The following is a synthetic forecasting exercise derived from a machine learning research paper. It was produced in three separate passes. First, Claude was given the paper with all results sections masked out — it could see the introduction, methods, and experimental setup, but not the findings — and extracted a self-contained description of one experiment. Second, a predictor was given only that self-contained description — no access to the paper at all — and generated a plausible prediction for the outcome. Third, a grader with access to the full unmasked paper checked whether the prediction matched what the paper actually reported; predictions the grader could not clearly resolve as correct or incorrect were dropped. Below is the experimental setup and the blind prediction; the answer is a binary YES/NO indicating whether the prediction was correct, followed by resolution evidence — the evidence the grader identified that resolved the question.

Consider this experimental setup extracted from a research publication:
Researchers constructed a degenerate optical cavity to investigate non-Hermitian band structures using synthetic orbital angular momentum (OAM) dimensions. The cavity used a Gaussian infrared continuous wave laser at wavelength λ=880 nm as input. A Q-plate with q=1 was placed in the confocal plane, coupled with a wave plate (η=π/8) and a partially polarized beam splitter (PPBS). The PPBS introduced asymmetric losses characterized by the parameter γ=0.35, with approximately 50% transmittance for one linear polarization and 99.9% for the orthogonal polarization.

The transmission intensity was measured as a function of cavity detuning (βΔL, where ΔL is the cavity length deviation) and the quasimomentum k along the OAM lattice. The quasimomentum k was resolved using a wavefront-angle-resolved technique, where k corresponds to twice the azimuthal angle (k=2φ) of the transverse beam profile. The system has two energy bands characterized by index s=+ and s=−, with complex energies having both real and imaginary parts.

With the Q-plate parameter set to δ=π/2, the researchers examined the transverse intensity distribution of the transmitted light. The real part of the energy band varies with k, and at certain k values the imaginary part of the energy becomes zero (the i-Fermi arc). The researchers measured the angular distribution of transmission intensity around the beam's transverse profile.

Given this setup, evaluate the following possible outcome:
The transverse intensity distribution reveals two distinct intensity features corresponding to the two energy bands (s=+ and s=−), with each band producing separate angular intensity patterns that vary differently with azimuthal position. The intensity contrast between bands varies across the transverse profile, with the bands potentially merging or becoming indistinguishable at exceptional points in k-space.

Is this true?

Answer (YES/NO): NO